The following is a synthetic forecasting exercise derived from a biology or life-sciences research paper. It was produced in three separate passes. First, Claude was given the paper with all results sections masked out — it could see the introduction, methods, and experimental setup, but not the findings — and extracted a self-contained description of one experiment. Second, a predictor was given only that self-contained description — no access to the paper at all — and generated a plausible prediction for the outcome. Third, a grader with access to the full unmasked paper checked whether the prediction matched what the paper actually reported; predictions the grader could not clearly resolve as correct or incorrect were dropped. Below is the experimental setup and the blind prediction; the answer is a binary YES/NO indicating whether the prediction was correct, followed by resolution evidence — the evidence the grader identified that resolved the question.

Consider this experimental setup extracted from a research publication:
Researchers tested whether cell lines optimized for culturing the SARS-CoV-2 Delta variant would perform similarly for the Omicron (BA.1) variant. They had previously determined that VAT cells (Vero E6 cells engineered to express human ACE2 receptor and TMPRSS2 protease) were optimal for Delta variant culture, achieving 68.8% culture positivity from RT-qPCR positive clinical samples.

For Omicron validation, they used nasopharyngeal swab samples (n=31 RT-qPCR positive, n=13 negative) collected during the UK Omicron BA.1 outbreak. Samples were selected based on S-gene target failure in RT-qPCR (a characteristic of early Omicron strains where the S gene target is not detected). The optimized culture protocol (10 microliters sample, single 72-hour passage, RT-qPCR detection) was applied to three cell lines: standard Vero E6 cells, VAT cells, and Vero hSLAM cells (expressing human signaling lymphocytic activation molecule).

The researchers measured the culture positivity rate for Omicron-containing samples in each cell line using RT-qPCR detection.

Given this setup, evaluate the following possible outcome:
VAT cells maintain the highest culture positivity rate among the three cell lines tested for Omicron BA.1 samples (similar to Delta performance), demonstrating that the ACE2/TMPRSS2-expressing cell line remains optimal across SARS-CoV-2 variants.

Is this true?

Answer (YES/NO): NO